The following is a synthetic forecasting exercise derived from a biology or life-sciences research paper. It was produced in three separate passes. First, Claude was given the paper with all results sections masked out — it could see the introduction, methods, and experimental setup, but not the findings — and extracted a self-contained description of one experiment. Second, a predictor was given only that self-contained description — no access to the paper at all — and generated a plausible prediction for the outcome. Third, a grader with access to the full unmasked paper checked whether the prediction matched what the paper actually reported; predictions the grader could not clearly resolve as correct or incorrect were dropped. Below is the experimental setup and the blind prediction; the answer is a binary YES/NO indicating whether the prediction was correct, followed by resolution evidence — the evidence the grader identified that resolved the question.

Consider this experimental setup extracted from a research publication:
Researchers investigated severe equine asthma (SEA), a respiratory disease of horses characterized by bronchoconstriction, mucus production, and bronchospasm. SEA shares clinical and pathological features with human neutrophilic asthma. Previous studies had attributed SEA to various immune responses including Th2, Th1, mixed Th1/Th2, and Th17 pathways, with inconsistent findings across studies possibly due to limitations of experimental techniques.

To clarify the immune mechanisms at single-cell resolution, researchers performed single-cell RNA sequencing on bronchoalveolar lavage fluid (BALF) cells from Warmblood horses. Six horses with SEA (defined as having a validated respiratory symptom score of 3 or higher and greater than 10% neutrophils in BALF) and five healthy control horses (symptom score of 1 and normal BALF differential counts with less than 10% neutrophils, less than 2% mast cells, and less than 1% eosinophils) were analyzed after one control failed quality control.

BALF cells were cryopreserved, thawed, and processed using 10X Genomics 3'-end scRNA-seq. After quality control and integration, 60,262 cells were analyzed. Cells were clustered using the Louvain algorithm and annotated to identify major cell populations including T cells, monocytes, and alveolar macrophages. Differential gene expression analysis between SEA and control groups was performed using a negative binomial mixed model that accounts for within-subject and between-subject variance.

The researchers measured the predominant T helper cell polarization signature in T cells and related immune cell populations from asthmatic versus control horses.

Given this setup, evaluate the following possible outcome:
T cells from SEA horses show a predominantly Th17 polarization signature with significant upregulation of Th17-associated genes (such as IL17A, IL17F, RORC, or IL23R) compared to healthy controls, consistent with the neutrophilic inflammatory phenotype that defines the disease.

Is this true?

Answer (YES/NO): YES